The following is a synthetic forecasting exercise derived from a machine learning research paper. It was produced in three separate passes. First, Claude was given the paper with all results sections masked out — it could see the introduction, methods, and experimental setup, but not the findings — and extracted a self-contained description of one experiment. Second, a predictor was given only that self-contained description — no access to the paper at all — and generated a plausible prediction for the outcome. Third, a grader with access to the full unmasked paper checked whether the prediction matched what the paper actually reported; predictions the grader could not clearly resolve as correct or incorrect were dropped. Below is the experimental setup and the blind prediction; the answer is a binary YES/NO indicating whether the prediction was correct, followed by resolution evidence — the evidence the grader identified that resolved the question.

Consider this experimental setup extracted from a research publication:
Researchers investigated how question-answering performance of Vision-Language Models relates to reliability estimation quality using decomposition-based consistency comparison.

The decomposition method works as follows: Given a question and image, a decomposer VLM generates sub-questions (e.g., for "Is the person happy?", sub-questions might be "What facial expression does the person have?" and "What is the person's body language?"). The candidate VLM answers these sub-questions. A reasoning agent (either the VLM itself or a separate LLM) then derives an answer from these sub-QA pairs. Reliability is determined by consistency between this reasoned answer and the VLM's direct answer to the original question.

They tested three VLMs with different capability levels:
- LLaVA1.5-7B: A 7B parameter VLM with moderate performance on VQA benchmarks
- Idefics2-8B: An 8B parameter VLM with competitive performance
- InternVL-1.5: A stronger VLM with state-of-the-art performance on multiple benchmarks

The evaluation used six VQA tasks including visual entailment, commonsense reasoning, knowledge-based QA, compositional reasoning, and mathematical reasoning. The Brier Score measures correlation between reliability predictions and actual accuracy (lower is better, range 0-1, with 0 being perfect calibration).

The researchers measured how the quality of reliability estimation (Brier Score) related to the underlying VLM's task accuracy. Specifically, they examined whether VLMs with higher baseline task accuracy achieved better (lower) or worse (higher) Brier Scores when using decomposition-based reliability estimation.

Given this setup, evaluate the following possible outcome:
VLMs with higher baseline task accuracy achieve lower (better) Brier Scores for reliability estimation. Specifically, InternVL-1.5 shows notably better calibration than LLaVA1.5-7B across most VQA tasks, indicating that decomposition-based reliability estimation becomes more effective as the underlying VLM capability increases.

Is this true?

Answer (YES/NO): YES